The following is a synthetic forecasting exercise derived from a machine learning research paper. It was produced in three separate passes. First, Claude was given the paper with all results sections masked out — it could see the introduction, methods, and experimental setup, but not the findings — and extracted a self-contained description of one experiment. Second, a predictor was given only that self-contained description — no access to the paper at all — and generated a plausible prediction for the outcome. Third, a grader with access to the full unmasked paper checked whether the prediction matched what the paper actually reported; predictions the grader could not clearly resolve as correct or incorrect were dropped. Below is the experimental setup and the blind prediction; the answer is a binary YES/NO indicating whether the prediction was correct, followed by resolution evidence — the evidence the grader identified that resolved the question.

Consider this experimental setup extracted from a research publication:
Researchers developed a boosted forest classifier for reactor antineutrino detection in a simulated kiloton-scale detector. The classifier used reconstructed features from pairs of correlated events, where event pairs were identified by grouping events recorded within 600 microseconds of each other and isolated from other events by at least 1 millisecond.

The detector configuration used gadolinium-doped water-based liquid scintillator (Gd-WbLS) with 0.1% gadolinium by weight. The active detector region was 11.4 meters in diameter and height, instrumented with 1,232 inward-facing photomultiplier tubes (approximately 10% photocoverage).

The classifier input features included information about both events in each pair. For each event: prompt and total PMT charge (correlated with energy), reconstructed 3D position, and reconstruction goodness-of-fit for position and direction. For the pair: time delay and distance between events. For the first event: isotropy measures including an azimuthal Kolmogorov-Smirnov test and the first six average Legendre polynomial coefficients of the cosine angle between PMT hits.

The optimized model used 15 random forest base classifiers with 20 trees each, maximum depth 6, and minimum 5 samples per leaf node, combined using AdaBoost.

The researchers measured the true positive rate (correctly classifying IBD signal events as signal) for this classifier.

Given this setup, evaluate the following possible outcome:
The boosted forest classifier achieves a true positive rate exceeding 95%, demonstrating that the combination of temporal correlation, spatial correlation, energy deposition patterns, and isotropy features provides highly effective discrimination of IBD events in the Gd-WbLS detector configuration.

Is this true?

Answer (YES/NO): YES